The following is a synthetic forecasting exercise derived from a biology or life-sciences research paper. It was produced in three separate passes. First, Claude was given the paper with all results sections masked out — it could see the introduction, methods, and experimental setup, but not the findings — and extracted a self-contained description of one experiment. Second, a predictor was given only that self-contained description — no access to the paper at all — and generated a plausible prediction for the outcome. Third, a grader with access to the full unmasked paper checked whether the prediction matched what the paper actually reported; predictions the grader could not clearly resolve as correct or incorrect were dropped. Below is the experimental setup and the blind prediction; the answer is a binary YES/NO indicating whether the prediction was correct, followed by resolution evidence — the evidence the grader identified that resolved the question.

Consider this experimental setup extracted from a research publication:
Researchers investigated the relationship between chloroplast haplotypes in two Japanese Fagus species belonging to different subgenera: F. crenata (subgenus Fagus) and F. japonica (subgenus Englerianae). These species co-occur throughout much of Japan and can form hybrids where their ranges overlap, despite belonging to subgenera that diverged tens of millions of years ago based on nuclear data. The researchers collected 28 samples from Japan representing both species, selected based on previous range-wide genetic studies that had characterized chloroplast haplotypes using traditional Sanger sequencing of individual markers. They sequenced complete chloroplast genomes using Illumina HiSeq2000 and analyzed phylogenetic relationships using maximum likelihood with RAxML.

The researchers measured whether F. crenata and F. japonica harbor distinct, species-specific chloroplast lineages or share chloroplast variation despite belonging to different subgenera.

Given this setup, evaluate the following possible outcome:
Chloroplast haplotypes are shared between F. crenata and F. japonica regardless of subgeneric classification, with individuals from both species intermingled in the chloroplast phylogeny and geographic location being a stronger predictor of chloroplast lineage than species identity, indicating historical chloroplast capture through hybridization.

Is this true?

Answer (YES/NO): YES